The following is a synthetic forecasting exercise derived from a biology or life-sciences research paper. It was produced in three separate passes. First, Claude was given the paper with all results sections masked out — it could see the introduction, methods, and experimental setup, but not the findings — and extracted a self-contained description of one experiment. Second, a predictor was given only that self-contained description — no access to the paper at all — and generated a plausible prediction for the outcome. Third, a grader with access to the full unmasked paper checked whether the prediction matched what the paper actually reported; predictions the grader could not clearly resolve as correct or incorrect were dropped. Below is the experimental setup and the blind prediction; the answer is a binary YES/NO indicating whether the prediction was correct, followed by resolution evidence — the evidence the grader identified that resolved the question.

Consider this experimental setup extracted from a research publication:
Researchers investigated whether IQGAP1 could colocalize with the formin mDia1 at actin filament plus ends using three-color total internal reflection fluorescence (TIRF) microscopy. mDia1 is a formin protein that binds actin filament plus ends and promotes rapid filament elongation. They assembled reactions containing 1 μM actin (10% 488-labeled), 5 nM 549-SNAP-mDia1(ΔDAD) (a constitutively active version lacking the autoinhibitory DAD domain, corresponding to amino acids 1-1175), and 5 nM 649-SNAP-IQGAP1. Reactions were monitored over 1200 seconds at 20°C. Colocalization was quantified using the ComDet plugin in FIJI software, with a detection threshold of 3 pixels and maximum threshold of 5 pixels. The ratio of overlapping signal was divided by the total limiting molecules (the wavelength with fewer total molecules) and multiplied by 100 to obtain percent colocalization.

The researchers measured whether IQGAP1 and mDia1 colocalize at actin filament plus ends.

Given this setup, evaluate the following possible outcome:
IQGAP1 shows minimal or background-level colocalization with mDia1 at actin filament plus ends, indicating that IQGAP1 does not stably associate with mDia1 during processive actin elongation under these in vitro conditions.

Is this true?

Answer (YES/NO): NO